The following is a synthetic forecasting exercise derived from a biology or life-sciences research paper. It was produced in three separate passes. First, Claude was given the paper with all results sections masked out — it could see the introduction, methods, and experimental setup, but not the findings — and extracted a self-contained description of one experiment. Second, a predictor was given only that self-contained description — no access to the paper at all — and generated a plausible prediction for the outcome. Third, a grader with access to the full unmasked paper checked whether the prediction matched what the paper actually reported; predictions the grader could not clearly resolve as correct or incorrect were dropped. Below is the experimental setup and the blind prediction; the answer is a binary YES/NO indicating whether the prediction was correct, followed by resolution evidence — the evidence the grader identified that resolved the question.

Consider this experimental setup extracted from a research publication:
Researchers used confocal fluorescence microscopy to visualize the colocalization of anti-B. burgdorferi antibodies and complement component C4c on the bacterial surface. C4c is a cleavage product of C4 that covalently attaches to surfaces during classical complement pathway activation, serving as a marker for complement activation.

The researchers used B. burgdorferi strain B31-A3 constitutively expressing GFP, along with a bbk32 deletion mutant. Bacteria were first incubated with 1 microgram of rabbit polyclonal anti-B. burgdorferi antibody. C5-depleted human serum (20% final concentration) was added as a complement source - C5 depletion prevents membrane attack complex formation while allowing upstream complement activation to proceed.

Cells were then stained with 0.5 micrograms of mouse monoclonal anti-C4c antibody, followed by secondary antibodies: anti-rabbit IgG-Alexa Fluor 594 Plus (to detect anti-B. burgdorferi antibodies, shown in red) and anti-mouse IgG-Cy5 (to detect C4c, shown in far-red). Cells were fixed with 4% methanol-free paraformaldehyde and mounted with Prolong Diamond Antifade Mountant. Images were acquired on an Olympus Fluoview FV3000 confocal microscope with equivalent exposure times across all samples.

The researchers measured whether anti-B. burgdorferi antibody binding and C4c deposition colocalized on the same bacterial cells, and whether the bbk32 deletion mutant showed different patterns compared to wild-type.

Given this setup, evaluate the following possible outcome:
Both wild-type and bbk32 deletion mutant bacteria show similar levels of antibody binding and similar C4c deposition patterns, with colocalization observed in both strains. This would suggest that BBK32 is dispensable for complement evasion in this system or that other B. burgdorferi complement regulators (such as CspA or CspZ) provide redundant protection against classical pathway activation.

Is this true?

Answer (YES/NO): NO